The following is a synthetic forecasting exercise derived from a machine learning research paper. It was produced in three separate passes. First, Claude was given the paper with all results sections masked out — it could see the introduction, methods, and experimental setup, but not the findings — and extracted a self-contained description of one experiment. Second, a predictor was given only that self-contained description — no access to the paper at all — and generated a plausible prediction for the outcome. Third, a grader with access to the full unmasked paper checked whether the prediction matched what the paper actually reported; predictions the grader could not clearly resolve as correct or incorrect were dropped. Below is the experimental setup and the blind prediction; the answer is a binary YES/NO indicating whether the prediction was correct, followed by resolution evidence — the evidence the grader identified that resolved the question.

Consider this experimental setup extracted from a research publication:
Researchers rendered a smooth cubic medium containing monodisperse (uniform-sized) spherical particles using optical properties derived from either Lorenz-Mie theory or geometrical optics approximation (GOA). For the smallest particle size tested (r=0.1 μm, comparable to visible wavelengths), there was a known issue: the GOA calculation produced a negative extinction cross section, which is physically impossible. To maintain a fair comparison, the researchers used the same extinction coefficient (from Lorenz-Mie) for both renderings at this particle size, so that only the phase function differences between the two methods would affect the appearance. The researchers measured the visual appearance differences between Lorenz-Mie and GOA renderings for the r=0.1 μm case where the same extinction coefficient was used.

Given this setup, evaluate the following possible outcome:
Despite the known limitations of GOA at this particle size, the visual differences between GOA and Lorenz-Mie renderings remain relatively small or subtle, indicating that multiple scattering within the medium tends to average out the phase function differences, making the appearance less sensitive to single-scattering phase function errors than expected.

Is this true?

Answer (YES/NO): NO